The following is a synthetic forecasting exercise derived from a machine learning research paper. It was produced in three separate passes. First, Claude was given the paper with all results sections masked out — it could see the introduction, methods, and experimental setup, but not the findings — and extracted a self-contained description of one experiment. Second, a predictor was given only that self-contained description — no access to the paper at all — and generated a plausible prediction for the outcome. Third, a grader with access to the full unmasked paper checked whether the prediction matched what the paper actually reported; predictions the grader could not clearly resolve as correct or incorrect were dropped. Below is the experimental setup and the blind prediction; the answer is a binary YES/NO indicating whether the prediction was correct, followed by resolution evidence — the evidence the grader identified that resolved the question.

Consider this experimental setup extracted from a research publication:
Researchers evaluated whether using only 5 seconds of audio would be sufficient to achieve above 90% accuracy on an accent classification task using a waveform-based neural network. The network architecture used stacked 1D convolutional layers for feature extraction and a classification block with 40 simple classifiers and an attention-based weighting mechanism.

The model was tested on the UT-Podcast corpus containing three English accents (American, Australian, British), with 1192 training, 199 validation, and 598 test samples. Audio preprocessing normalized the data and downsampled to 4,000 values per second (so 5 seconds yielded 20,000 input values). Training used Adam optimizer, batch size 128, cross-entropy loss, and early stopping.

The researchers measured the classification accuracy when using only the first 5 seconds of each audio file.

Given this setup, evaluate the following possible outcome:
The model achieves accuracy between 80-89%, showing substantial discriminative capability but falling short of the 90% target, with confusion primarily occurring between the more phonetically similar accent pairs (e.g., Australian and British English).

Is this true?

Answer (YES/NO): NO